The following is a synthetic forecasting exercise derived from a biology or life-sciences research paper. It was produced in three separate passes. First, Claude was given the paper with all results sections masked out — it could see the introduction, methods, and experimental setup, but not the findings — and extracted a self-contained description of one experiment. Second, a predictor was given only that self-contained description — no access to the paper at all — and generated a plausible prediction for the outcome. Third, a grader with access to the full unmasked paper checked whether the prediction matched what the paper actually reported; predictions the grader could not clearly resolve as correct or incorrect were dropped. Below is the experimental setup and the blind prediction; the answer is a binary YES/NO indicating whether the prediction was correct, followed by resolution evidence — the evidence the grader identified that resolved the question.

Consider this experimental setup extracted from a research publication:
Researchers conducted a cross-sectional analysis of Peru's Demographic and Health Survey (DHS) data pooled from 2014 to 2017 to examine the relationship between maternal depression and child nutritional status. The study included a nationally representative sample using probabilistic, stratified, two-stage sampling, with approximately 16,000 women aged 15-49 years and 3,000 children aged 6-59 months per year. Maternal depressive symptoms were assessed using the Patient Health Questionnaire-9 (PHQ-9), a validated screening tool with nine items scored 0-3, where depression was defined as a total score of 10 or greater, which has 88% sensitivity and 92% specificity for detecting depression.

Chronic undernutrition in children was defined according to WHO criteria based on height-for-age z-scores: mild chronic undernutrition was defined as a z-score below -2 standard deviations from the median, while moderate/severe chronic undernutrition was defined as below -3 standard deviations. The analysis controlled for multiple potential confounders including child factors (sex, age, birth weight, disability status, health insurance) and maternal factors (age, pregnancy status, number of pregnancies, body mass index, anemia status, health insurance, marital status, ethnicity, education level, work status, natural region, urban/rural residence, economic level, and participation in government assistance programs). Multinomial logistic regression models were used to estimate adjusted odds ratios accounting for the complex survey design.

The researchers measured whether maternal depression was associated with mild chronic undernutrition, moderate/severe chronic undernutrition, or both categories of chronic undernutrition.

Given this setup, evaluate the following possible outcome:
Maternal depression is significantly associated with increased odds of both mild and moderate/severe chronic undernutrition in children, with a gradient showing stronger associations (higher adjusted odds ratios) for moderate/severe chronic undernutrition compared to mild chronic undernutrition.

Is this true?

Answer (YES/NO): NO